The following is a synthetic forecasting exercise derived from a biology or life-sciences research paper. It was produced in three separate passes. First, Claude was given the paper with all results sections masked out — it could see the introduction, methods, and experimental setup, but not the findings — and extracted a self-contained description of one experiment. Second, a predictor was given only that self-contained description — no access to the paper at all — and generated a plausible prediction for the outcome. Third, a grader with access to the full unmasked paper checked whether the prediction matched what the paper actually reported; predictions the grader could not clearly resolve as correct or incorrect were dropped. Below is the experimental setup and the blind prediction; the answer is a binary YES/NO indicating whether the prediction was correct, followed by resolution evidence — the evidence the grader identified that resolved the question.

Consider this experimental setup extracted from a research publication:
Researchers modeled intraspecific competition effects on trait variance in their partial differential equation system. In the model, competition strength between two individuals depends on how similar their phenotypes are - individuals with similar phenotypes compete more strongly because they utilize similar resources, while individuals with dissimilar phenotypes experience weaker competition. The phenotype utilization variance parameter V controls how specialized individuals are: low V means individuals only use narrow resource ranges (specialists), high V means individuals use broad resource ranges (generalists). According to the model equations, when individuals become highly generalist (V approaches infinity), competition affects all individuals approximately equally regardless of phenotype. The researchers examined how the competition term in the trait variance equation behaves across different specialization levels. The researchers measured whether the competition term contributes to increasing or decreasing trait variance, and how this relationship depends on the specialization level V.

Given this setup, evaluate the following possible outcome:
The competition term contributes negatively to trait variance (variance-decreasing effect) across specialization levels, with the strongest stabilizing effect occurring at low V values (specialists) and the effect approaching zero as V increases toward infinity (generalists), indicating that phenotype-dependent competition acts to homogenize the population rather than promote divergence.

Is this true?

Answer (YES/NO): NO